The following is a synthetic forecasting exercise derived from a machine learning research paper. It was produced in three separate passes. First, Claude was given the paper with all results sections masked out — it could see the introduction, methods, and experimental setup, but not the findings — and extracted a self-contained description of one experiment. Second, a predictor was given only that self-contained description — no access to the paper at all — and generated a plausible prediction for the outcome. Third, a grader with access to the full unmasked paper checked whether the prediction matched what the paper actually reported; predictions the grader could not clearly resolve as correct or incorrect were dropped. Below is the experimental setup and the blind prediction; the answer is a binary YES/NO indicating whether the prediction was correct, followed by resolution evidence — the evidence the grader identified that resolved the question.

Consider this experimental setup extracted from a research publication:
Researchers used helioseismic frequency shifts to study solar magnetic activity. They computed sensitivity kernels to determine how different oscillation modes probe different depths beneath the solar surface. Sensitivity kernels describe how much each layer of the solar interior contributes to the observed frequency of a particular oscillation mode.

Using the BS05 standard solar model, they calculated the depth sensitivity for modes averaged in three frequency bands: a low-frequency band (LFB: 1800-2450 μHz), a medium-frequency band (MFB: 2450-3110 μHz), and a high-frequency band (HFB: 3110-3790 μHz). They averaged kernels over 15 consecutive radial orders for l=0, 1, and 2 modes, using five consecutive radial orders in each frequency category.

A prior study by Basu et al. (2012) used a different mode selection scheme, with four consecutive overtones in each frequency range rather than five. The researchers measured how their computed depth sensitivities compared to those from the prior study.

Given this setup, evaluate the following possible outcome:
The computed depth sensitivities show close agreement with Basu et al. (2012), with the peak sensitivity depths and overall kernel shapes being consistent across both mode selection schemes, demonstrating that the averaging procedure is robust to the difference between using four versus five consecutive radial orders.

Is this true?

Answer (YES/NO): NO